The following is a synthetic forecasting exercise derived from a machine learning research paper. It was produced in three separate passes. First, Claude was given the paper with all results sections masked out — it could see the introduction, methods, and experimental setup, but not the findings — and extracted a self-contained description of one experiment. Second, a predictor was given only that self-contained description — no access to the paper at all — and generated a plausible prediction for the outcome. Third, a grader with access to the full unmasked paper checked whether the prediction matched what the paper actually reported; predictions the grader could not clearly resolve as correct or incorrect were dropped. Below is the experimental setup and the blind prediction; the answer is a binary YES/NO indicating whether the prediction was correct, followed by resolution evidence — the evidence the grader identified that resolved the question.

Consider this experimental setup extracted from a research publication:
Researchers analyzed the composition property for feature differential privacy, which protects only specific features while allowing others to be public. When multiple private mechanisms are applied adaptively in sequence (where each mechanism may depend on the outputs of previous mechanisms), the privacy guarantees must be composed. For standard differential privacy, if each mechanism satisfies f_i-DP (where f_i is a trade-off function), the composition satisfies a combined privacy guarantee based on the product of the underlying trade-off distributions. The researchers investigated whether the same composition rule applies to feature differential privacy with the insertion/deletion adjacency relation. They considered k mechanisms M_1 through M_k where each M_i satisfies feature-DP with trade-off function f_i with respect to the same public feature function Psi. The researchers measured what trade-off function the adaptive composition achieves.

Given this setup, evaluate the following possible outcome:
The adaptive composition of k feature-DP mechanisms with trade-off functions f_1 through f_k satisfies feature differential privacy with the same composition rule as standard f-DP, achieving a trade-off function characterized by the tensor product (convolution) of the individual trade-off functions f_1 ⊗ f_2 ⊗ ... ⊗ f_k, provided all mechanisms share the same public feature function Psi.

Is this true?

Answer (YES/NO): YES